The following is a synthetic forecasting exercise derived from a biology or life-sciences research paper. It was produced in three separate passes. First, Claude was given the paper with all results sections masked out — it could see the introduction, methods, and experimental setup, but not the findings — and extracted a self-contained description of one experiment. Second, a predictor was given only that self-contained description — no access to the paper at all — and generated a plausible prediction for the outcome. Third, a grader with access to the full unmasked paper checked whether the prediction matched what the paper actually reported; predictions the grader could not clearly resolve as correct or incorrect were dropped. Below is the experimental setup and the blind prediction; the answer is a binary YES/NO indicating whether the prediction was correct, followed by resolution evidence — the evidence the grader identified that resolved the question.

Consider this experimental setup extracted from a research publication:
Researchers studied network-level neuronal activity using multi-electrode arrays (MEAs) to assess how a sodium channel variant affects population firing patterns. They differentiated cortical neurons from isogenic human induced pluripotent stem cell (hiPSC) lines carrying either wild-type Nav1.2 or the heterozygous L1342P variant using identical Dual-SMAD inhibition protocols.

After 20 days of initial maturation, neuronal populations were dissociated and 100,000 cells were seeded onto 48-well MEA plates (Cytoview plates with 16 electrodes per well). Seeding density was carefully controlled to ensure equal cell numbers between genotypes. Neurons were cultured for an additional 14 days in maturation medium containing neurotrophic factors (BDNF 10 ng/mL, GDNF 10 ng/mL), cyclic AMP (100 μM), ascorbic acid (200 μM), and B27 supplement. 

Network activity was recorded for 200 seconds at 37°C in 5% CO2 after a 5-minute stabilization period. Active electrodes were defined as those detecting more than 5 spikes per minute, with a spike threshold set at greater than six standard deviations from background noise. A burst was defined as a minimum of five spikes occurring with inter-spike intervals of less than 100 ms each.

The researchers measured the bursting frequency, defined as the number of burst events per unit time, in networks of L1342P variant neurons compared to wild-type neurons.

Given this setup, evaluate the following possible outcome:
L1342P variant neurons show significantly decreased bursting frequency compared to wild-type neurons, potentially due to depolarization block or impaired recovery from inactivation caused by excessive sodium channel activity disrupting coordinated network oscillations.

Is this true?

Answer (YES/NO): NO